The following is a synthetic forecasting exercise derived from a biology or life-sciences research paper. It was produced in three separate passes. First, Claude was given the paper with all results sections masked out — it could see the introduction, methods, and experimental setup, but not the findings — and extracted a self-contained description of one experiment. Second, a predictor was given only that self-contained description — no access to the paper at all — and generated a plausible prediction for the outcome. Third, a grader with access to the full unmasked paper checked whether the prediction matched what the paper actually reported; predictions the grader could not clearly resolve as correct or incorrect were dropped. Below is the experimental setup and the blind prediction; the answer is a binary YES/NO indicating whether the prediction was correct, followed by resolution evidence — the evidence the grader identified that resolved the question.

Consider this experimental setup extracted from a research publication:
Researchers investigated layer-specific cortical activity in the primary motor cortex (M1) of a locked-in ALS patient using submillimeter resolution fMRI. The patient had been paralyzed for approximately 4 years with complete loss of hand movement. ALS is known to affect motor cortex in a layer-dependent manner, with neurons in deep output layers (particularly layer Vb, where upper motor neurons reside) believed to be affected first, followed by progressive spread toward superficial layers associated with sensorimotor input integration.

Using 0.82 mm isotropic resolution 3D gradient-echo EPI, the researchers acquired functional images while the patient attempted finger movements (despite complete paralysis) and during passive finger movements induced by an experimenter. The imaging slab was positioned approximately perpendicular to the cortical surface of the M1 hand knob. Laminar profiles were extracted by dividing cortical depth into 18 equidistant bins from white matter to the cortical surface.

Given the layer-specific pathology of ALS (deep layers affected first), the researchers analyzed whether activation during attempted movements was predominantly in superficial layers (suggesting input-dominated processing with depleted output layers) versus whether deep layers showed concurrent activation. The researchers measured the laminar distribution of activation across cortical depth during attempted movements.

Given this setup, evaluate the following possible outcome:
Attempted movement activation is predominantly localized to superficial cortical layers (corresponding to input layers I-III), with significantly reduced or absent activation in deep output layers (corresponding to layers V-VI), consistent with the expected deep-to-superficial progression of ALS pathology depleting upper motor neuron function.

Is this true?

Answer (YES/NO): NO